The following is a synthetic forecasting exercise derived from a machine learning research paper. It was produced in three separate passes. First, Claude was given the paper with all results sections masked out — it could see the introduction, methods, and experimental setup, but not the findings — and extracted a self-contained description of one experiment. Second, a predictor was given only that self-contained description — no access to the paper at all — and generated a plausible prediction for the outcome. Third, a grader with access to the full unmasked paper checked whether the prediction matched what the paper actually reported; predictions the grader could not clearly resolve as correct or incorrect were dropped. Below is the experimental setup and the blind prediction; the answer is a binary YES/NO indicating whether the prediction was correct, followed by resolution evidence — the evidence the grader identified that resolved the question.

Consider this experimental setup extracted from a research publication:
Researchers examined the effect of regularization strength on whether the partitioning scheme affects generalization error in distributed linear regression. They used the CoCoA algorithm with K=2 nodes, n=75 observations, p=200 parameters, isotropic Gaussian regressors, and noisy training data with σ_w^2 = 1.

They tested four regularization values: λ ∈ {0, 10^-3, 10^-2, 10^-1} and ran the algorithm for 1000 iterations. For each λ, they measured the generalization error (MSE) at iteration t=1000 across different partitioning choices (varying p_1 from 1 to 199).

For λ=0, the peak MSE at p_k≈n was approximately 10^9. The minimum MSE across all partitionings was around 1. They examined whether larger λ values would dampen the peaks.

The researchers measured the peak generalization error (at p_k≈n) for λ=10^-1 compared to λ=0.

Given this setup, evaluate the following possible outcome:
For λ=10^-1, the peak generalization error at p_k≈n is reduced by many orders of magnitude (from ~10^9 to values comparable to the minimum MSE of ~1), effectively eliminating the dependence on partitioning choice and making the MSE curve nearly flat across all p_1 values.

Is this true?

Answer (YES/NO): NO